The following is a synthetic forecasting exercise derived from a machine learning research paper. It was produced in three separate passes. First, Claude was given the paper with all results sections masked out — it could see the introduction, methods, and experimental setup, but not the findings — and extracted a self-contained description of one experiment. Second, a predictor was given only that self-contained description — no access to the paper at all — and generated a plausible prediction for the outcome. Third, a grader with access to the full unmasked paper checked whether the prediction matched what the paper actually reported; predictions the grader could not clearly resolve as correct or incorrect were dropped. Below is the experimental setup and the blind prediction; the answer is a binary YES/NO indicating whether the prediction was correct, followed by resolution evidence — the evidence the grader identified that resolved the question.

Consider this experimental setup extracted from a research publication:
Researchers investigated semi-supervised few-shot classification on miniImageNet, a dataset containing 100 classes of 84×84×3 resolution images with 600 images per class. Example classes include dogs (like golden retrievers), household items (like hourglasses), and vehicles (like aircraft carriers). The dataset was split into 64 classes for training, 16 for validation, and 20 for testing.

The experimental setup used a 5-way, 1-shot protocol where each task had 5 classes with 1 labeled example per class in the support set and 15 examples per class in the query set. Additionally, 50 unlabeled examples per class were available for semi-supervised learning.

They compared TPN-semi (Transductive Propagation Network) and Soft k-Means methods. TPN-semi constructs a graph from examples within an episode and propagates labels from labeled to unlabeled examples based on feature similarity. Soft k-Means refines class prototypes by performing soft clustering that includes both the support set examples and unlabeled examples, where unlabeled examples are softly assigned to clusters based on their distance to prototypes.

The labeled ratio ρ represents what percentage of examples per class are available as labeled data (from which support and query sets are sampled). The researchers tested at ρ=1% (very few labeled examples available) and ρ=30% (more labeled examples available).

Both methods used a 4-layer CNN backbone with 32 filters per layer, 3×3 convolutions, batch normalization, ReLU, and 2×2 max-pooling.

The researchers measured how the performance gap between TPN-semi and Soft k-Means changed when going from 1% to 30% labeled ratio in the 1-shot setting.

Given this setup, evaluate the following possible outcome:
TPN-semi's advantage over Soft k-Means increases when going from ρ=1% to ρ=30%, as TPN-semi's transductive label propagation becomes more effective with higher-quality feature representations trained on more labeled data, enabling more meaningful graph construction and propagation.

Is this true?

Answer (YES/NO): NO